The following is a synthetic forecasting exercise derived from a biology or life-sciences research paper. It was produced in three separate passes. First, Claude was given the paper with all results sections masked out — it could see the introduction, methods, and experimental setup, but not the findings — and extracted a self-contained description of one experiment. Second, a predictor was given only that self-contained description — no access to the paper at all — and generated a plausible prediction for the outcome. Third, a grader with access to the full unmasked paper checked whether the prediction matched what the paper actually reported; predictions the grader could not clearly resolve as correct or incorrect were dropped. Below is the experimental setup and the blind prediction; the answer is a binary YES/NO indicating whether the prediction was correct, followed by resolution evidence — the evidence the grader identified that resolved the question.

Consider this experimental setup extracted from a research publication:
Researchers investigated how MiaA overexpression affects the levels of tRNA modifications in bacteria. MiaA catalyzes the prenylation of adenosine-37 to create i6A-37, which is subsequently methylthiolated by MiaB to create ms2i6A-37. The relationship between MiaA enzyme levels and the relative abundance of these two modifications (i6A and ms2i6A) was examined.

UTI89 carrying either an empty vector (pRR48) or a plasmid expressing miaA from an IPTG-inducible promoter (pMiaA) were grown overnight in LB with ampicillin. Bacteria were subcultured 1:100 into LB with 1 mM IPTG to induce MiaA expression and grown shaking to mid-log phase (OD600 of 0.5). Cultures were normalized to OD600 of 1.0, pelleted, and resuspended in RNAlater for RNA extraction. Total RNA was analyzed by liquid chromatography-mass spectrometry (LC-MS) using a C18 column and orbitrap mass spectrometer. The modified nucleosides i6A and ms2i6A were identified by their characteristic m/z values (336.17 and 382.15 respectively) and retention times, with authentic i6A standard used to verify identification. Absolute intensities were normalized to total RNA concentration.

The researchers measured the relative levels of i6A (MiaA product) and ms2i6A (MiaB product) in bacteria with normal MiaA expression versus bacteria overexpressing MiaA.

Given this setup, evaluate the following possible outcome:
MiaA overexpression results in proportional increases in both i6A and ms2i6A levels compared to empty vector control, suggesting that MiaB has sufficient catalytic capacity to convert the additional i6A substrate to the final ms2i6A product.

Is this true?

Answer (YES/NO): NO